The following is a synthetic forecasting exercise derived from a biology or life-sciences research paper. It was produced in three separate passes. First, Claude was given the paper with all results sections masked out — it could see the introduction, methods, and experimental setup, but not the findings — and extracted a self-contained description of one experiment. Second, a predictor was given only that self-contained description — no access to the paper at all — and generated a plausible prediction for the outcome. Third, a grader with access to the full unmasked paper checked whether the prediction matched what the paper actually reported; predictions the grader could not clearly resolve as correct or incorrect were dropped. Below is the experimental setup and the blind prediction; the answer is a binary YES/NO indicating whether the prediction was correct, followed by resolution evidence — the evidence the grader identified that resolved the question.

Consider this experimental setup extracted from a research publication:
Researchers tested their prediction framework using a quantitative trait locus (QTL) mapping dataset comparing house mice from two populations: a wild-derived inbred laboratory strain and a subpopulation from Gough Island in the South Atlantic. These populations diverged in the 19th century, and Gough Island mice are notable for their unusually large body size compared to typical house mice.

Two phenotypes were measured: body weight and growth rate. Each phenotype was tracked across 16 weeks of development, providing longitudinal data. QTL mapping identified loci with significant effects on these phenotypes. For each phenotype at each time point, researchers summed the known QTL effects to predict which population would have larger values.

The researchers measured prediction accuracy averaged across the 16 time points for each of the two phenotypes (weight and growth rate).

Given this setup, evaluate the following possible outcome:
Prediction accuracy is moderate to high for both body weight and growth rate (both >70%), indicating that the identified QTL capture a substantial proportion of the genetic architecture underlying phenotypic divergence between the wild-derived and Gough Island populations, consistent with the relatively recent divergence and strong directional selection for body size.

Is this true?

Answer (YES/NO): NO